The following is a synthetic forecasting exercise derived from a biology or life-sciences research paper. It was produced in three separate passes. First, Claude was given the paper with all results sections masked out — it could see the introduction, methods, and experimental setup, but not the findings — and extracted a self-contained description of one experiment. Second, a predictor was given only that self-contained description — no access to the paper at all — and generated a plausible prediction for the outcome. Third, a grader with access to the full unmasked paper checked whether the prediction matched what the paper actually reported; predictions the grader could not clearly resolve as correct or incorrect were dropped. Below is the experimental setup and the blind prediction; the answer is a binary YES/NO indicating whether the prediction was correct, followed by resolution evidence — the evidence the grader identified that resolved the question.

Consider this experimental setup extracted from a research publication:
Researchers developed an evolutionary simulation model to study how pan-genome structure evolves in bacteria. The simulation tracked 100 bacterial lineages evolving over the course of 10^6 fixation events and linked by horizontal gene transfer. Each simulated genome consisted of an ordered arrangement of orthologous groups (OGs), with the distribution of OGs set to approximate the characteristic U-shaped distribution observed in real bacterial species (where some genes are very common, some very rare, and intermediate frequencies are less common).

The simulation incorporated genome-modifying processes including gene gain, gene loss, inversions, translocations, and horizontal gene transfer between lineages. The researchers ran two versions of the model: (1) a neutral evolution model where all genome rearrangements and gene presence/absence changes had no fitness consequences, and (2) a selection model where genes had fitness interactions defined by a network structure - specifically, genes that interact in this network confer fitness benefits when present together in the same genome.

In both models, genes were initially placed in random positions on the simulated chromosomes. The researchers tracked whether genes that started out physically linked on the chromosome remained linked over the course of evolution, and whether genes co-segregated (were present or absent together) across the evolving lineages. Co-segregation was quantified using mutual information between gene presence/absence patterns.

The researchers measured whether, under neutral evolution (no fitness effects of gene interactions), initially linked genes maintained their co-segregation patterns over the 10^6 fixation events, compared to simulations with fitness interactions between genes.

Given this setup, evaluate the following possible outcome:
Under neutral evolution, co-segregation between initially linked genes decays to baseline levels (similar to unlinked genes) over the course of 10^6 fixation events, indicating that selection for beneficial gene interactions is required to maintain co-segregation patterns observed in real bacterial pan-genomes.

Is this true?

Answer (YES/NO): YES